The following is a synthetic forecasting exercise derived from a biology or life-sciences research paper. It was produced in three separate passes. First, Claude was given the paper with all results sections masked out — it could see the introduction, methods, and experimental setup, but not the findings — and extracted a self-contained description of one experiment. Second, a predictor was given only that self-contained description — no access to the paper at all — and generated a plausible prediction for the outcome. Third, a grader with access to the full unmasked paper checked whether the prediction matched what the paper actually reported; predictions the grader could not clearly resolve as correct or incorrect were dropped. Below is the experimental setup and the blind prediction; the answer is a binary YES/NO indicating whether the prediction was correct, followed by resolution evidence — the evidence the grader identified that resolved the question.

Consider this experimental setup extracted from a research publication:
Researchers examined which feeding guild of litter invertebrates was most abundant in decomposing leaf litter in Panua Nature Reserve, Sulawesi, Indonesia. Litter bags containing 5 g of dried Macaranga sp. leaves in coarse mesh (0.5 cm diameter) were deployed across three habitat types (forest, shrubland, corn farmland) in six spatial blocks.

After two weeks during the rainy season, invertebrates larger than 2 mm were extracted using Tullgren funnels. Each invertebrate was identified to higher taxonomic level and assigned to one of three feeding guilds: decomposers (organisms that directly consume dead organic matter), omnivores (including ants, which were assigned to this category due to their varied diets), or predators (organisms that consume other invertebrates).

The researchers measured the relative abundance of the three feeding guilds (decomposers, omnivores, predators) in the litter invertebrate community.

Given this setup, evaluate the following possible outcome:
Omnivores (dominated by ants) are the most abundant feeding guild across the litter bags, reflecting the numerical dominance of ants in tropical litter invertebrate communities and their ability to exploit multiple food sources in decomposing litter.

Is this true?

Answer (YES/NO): YES